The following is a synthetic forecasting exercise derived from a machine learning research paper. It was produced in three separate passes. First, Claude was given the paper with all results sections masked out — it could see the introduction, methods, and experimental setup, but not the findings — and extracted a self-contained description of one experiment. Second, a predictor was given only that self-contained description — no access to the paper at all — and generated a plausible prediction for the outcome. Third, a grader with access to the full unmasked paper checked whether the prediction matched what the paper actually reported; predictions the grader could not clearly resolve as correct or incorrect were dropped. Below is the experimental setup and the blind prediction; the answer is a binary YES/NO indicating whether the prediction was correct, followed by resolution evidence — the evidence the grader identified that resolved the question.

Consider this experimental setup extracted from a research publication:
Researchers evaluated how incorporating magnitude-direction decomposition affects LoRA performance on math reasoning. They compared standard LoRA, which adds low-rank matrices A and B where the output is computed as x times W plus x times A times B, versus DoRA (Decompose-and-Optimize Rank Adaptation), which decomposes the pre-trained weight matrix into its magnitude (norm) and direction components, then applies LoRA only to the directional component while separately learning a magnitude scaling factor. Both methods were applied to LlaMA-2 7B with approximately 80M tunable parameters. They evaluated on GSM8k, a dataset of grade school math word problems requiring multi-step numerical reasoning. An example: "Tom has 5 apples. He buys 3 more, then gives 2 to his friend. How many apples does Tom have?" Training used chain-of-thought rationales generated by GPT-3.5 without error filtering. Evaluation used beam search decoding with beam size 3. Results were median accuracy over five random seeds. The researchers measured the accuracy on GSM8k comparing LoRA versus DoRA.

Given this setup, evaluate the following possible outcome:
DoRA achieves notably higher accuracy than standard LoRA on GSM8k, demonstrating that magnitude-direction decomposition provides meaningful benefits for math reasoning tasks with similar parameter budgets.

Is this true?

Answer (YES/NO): NO